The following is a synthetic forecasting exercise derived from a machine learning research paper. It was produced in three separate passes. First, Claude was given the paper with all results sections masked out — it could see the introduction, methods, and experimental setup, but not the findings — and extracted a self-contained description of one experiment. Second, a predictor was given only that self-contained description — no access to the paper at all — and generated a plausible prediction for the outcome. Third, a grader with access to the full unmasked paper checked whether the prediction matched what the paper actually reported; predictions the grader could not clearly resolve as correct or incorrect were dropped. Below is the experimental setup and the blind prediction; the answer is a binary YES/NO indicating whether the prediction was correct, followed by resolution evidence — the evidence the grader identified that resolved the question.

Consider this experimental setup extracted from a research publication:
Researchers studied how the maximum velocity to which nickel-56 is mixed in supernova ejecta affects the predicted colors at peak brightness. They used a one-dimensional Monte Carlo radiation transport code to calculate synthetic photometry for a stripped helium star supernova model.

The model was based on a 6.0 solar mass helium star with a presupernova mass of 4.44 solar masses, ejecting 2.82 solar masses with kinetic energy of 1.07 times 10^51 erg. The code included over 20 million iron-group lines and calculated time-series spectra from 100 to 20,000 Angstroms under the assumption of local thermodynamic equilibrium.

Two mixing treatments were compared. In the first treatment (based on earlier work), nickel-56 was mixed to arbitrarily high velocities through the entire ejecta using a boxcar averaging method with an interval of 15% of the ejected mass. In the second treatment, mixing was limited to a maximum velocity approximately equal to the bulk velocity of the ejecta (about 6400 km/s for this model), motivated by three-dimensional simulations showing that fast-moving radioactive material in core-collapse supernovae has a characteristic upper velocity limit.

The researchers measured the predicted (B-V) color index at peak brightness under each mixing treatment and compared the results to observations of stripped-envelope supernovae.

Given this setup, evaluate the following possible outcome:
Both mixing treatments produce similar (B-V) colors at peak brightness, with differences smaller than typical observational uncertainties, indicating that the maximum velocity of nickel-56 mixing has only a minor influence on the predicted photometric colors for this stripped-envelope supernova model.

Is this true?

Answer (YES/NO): NO